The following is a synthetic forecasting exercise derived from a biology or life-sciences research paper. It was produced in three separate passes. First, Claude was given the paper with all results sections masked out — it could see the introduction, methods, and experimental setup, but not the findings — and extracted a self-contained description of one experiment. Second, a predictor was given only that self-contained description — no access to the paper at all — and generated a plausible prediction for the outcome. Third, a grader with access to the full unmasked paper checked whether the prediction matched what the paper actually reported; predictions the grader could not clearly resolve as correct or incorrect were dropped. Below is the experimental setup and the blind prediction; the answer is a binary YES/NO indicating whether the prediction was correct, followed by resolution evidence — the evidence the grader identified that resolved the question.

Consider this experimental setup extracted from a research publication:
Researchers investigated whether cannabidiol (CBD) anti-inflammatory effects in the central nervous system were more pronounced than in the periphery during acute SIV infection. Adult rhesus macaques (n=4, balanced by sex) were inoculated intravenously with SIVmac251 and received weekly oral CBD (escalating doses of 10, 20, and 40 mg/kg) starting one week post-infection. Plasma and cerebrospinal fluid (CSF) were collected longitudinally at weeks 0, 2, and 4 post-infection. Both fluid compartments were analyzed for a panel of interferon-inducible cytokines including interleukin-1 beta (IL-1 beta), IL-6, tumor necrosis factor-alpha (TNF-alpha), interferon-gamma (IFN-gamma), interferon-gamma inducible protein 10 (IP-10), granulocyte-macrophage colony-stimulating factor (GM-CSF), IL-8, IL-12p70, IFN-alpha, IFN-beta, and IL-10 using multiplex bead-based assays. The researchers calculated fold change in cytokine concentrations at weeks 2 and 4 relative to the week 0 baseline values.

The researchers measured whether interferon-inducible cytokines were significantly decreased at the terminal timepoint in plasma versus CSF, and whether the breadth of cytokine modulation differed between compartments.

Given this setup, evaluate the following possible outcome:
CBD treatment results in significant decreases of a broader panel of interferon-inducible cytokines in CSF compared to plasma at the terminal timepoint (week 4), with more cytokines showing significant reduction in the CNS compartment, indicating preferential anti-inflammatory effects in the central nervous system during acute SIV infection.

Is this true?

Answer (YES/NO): YES